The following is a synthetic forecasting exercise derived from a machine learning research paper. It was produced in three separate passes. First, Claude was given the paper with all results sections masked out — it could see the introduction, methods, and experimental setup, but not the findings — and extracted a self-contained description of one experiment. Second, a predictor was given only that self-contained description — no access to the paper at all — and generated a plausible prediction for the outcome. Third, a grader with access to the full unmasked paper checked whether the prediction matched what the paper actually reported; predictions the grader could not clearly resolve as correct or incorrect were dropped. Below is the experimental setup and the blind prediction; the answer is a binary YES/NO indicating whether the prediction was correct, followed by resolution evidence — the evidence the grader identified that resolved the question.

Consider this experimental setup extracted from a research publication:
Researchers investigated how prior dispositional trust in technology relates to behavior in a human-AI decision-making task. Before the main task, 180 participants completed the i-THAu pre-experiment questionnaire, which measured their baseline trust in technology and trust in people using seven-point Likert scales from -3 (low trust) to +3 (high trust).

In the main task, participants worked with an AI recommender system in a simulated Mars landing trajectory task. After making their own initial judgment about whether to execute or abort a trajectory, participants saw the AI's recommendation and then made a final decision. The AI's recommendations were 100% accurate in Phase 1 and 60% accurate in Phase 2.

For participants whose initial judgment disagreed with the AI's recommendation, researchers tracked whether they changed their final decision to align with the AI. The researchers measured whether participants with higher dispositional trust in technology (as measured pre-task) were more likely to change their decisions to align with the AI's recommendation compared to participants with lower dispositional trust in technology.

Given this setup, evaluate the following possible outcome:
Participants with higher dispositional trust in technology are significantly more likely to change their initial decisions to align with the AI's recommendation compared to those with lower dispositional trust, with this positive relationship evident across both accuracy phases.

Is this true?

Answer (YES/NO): NO